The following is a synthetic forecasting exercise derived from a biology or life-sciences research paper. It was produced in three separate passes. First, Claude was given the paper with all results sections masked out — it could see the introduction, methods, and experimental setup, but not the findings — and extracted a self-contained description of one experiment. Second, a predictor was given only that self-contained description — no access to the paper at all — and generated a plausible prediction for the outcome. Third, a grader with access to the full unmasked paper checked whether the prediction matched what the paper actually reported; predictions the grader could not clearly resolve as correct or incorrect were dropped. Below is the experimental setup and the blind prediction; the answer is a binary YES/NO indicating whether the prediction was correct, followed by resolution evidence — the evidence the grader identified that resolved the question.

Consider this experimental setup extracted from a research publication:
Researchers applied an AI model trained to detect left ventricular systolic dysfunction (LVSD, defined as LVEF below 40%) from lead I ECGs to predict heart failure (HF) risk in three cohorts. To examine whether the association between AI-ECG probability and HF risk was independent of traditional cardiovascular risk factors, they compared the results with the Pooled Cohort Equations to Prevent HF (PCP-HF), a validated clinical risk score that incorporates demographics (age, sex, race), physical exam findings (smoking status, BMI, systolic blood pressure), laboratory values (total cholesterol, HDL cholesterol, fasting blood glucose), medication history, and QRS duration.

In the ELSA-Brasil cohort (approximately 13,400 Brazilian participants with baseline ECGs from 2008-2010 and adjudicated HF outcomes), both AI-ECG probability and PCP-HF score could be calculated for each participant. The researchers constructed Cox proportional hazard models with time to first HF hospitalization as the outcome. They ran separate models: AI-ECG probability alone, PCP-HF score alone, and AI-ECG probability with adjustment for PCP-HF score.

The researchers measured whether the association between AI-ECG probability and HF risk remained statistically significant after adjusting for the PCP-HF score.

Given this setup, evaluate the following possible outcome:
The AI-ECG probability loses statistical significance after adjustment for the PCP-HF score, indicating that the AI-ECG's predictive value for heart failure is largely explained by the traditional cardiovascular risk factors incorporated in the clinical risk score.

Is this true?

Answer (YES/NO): NO